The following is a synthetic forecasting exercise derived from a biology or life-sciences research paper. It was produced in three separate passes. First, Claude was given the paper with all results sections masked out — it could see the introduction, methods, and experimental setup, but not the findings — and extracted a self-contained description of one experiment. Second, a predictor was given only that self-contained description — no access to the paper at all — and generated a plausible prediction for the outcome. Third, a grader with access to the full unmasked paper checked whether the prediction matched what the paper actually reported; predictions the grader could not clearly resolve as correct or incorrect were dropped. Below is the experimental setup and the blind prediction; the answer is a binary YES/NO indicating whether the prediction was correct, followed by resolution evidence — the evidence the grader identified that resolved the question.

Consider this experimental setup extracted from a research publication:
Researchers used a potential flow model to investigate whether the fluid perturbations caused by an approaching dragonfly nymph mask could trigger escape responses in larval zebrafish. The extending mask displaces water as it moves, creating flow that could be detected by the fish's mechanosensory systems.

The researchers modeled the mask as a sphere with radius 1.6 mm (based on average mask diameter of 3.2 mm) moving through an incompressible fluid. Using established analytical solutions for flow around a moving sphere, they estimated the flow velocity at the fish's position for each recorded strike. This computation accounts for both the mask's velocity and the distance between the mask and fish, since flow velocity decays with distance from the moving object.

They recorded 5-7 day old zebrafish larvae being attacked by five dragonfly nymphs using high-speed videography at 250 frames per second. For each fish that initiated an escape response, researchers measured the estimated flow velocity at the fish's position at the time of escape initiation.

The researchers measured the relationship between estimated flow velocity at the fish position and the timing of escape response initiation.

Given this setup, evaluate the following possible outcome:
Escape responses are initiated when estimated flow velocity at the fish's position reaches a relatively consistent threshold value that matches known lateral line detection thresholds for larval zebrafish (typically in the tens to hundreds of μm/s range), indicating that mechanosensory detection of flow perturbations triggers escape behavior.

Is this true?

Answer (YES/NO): NO